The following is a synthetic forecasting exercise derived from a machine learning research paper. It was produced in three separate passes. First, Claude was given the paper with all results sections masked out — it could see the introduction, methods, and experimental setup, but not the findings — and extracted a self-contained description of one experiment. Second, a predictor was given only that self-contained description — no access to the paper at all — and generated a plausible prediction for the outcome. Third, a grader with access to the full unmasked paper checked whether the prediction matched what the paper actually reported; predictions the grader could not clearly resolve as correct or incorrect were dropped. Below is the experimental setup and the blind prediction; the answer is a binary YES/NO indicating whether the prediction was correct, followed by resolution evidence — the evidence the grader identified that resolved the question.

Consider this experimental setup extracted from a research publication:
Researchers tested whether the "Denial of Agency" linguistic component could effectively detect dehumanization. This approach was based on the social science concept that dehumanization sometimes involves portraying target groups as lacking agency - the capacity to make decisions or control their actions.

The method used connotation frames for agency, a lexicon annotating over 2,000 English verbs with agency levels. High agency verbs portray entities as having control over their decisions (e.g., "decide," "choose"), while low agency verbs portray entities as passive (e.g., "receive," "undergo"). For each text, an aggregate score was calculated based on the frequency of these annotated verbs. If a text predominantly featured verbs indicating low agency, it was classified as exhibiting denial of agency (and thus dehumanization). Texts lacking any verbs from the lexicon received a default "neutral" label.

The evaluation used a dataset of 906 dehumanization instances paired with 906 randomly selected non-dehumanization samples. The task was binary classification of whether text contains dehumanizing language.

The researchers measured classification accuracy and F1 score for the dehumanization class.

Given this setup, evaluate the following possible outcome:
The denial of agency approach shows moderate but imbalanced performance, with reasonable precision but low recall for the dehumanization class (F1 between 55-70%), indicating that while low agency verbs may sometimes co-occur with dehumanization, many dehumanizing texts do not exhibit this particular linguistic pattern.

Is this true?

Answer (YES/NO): NO